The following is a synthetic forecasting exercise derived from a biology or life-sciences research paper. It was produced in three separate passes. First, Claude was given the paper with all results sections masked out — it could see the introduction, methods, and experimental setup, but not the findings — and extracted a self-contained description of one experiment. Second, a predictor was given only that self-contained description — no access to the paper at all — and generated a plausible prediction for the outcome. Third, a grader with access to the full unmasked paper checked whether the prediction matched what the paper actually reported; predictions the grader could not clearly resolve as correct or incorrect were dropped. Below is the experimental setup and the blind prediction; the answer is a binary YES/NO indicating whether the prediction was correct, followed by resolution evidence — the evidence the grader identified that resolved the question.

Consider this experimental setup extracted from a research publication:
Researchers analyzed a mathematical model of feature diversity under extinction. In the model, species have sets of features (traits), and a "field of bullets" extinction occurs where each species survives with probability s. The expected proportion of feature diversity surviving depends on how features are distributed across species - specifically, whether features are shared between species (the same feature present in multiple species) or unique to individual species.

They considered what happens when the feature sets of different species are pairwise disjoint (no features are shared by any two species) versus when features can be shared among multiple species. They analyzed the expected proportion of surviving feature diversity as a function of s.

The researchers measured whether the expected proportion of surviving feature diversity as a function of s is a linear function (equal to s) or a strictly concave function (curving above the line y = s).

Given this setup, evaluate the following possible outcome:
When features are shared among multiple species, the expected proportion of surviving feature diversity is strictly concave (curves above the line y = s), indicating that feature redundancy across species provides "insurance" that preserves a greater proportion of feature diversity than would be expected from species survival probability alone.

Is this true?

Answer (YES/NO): YES